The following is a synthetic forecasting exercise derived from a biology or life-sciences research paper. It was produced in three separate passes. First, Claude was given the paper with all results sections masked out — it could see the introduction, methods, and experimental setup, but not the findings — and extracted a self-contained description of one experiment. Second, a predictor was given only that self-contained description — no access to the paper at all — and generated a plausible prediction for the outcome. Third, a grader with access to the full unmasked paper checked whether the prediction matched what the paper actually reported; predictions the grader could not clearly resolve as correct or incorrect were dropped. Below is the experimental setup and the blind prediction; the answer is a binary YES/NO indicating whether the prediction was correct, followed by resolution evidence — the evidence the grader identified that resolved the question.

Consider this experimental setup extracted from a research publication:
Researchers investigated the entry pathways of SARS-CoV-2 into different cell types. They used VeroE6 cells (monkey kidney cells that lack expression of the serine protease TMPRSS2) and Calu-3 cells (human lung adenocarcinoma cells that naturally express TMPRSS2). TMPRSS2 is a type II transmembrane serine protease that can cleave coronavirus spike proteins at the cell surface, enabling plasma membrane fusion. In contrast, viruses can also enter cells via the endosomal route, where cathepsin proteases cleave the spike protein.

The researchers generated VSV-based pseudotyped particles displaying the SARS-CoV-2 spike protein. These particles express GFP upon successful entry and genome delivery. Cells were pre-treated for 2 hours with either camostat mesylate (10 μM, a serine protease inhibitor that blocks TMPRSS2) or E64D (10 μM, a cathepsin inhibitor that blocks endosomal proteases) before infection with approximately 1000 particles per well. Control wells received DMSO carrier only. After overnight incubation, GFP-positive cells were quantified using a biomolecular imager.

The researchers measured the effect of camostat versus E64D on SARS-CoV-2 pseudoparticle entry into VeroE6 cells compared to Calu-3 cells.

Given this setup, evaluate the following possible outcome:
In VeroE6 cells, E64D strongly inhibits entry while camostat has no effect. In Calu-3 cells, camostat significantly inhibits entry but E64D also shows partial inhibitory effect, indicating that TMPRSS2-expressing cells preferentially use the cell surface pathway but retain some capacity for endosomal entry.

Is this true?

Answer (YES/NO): NO